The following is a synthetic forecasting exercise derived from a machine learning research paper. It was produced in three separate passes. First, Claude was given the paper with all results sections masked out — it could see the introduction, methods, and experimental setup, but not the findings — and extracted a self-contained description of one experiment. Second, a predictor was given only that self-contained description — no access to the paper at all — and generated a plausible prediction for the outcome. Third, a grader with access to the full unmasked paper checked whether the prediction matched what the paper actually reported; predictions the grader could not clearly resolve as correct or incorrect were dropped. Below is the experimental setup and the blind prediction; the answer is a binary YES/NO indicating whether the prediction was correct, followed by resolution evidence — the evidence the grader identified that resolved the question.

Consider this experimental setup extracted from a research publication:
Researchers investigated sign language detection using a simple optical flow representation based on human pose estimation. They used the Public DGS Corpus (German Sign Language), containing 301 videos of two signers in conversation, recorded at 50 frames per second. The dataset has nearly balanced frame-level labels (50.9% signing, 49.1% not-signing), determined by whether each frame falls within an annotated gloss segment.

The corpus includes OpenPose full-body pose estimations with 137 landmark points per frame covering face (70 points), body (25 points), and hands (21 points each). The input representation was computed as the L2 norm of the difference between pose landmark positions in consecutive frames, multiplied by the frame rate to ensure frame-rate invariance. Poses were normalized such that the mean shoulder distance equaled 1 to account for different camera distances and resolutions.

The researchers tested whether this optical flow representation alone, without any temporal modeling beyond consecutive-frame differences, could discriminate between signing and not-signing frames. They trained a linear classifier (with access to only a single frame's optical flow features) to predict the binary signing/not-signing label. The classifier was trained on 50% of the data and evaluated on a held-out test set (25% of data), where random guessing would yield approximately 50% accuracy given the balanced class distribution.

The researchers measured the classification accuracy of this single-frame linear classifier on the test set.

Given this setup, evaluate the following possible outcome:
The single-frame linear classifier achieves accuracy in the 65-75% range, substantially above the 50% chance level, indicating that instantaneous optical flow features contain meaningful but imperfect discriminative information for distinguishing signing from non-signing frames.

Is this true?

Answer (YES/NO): NO